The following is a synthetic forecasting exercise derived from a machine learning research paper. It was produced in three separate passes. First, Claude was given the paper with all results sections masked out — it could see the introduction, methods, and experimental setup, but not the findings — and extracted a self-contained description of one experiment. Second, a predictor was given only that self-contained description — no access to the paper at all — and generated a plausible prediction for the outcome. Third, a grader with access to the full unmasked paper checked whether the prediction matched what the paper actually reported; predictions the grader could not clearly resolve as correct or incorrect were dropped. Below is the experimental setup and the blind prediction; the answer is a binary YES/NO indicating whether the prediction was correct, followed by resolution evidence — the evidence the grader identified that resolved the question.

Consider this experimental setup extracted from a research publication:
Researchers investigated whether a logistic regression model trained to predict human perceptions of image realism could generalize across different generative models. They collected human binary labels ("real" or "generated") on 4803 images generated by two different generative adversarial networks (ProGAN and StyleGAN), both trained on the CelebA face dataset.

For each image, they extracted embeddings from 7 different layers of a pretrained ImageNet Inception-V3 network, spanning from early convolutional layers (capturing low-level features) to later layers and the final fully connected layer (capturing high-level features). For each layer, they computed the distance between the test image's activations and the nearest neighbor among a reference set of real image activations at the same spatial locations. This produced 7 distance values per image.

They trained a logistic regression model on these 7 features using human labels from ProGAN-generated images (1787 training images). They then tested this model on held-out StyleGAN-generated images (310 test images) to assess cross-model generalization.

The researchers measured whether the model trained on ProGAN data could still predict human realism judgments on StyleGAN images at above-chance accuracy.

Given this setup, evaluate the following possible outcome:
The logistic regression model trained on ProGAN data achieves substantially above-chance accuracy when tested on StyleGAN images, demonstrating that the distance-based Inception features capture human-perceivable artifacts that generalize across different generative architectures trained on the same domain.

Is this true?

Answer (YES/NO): YES